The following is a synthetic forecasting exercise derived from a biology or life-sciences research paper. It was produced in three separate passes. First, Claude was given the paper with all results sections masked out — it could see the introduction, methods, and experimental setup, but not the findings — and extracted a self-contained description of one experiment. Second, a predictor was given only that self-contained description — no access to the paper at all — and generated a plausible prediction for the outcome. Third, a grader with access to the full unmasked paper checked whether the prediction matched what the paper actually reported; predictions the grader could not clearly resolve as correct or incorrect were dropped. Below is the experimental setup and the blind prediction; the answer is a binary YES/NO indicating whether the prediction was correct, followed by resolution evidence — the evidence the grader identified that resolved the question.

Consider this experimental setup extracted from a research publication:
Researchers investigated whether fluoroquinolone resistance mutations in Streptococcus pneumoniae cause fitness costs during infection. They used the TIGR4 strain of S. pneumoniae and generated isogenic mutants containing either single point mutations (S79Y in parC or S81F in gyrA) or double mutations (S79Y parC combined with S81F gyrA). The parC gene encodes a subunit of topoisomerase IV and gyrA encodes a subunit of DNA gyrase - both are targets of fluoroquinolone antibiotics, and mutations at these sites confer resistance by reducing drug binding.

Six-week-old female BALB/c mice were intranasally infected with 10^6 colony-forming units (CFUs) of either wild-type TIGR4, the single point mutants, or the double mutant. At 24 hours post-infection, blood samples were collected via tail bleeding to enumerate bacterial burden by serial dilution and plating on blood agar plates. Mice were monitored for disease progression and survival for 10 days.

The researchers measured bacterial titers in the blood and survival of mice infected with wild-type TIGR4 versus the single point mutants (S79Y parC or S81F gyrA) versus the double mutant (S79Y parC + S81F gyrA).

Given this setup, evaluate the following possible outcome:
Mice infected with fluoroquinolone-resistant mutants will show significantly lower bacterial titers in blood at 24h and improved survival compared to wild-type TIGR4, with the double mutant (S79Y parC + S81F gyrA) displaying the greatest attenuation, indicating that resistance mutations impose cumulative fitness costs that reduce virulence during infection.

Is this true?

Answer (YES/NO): NO